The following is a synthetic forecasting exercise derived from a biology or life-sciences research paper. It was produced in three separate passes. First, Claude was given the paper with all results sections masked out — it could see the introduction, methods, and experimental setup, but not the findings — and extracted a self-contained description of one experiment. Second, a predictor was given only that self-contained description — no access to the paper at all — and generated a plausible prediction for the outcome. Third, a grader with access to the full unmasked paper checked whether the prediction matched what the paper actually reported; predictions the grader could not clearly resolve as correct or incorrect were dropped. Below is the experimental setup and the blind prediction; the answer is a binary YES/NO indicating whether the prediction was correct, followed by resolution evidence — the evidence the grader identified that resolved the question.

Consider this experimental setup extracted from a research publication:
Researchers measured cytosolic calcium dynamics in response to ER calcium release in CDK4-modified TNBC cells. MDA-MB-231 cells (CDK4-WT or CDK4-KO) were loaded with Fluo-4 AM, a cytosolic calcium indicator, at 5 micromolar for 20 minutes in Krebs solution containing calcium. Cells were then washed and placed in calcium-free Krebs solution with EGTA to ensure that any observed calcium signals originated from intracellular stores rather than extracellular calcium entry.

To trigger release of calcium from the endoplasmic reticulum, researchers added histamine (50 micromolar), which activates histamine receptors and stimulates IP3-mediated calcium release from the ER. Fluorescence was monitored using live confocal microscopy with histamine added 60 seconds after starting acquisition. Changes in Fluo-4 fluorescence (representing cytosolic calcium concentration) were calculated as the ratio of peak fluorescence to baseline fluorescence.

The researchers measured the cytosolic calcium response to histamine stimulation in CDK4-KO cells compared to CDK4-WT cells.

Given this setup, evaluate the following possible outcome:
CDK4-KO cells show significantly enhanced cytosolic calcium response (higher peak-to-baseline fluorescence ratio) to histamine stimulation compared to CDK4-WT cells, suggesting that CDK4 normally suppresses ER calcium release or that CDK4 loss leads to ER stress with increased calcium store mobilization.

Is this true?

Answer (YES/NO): NO